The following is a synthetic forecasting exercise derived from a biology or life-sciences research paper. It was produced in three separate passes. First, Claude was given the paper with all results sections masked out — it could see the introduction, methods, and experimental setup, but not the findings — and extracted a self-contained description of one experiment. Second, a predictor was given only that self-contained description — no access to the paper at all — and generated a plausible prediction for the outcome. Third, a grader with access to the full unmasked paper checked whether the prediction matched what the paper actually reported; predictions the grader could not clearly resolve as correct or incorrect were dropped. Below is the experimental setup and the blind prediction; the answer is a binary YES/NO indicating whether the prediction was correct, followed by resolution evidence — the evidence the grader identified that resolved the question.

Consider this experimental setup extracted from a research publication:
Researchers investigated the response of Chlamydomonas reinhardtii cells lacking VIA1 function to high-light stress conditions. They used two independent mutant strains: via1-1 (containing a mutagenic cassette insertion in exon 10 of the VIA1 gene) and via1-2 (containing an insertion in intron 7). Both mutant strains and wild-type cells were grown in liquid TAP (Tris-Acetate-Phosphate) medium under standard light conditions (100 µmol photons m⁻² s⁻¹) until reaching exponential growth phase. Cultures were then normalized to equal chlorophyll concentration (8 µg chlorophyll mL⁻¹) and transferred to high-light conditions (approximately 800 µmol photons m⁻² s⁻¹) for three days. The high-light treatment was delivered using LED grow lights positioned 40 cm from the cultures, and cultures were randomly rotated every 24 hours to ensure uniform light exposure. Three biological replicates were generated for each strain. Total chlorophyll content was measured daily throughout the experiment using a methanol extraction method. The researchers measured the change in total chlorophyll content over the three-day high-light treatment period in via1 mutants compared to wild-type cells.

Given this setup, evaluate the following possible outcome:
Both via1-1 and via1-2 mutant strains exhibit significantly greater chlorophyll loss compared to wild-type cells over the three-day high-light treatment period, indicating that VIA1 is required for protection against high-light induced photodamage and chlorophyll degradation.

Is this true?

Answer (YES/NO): YES